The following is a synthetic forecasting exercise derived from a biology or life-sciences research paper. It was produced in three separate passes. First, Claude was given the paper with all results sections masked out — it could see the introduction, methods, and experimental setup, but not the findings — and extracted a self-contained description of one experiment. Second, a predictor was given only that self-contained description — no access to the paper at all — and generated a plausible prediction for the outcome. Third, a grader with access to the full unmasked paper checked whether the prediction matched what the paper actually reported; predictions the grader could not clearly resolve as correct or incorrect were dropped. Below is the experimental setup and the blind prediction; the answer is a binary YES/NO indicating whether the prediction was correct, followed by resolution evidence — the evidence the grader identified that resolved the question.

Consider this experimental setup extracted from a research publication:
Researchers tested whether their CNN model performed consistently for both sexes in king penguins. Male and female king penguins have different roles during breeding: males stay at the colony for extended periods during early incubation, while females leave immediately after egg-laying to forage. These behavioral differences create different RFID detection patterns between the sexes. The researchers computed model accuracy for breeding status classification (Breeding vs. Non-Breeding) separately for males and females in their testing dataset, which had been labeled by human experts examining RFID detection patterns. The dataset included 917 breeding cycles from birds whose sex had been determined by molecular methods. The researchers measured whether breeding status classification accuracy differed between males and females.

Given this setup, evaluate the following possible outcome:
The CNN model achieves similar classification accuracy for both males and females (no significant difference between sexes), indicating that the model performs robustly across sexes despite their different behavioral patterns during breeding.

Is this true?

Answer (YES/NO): NO